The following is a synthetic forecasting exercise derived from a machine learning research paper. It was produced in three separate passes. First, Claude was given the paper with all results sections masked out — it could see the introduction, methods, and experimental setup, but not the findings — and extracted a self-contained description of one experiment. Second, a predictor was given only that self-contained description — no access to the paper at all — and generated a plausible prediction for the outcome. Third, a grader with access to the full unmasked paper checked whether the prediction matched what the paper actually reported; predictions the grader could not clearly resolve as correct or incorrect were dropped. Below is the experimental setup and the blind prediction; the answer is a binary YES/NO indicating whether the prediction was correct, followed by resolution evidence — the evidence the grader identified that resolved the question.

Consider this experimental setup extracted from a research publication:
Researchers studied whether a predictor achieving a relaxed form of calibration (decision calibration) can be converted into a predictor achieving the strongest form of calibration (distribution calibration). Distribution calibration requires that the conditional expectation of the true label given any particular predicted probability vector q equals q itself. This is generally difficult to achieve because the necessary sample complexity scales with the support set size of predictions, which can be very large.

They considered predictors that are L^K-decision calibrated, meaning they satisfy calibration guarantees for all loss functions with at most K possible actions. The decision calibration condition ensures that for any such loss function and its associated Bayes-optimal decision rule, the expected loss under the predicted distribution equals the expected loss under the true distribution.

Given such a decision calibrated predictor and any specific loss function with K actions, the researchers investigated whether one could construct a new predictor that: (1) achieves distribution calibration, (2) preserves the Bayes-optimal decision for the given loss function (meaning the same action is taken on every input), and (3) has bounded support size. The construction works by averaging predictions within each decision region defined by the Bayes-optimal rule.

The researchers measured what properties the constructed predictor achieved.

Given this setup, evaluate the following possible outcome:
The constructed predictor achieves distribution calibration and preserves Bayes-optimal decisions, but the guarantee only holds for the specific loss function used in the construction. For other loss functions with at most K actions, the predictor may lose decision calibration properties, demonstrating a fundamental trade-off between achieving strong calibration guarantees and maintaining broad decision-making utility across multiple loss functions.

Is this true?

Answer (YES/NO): NO